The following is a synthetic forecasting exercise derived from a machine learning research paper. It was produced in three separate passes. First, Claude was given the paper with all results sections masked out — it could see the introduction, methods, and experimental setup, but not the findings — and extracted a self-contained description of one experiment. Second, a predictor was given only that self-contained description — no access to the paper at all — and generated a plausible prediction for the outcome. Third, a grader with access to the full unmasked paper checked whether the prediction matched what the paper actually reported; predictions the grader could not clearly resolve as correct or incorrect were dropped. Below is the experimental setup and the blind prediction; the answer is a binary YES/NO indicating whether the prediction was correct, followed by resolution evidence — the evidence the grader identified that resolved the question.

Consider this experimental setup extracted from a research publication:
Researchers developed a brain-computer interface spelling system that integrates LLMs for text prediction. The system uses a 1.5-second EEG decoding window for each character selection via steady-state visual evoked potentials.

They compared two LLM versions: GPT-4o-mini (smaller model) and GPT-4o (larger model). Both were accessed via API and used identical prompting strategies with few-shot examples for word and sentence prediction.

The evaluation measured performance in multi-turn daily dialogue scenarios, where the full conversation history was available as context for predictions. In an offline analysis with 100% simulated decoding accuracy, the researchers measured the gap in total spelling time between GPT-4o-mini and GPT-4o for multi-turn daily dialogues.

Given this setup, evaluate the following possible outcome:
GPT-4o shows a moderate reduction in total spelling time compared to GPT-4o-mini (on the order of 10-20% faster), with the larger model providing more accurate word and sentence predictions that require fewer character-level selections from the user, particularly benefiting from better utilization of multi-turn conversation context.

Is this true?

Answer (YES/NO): YES